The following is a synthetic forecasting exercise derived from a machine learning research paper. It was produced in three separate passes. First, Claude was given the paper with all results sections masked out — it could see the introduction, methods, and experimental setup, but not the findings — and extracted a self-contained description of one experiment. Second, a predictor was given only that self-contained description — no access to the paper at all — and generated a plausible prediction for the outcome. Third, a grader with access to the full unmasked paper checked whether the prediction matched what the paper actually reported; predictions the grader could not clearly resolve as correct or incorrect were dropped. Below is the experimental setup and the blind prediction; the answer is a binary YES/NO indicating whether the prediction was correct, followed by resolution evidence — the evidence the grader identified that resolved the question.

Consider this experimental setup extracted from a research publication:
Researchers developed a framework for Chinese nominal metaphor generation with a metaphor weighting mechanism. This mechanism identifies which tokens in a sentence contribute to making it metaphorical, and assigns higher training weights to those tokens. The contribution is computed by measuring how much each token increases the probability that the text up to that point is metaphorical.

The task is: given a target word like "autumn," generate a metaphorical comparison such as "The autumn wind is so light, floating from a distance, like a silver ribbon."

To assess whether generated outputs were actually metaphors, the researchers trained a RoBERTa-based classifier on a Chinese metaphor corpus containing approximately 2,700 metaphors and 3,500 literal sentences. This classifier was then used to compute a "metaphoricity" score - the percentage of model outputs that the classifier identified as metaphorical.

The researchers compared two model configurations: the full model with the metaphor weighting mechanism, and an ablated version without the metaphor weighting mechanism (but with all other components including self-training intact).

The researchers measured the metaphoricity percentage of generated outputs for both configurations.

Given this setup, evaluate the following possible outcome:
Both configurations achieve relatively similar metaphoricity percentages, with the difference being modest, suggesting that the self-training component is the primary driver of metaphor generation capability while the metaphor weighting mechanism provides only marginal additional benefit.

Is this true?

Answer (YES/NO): NO